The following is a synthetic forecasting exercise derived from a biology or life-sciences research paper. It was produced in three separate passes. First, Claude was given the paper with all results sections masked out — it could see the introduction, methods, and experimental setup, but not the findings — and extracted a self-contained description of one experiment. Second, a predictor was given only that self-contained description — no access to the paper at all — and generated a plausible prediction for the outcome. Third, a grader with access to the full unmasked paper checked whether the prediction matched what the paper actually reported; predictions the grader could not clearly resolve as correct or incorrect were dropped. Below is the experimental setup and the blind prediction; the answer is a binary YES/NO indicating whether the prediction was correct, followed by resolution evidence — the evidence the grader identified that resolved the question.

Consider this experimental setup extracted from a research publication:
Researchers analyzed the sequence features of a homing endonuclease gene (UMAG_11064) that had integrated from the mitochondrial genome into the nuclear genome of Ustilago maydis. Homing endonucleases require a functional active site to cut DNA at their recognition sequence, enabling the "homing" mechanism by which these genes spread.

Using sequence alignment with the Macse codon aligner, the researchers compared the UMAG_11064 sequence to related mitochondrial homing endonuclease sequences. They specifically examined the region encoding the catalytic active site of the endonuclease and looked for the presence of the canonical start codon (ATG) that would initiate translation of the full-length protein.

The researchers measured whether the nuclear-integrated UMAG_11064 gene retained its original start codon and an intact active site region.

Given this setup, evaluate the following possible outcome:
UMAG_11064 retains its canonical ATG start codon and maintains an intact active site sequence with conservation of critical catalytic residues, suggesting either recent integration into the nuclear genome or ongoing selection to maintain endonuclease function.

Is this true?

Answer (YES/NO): NO